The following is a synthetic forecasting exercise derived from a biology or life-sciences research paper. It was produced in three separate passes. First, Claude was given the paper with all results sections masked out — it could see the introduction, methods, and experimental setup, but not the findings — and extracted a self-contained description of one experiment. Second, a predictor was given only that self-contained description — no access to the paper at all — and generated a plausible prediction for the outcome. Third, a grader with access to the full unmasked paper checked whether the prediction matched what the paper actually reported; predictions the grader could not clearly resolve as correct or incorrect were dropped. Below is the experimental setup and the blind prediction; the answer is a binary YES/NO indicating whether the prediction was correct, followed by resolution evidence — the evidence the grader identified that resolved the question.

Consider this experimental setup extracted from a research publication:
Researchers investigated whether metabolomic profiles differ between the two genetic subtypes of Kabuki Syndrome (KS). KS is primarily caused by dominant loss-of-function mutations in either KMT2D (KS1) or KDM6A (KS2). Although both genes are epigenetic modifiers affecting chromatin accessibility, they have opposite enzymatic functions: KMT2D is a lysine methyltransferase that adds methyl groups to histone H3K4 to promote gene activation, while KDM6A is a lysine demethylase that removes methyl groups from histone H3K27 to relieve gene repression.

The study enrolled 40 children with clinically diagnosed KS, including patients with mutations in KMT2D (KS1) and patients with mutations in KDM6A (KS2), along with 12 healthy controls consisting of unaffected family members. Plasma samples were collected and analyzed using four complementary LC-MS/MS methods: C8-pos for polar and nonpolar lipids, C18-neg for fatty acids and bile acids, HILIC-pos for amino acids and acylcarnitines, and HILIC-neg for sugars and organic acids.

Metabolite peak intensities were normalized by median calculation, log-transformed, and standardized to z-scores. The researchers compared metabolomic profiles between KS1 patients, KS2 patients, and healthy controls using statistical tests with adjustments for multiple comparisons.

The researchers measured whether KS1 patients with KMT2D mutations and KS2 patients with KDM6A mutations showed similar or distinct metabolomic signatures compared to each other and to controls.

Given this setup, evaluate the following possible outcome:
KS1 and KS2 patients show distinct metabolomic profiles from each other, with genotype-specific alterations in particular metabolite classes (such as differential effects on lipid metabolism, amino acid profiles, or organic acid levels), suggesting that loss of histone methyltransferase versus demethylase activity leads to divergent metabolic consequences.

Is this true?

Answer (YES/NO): NO